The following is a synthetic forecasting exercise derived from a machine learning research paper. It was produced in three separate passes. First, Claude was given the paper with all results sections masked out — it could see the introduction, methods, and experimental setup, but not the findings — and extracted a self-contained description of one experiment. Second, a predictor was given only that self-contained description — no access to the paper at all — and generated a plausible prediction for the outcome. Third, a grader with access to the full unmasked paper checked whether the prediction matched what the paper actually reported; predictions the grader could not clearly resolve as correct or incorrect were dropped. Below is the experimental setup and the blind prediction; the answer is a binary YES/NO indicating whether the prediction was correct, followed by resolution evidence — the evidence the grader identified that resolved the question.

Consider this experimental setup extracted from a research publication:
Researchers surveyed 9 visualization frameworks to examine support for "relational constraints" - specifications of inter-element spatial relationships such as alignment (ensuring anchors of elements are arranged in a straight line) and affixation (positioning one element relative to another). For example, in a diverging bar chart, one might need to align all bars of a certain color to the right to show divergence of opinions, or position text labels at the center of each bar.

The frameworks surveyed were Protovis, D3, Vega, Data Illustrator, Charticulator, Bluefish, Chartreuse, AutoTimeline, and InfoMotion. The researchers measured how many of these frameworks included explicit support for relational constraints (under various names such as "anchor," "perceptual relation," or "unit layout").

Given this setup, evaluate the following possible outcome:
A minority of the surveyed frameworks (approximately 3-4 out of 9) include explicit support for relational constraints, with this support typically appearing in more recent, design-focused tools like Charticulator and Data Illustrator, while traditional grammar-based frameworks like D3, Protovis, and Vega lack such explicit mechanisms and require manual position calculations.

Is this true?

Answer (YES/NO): NO